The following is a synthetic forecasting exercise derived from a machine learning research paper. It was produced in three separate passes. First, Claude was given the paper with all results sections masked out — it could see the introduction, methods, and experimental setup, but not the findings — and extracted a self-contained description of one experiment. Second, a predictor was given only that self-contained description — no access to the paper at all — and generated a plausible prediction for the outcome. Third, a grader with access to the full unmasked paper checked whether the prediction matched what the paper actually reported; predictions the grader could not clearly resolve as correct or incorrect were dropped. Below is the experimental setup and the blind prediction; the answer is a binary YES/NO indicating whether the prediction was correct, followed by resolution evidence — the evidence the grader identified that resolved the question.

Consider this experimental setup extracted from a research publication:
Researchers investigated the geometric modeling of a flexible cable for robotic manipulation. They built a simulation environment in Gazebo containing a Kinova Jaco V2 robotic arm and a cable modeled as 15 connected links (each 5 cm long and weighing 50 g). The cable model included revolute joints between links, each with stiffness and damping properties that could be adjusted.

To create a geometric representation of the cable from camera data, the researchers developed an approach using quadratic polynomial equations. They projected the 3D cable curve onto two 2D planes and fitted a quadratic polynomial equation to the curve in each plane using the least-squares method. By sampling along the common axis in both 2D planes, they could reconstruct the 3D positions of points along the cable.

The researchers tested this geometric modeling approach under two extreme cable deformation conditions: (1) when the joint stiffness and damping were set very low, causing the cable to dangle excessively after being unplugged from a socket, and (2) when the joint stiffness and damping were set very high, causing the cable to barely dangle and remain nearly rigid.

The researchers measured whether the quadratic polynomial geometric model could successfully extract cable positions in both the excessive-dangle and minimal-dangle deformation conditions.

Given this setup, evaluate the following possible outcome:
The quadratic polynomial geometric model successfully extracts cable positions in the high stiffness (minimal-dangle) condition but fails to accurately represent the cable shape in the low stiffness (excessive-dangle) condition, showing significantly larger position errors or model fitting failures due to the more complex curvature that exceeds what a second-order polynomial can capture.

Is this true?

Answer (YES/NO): NO